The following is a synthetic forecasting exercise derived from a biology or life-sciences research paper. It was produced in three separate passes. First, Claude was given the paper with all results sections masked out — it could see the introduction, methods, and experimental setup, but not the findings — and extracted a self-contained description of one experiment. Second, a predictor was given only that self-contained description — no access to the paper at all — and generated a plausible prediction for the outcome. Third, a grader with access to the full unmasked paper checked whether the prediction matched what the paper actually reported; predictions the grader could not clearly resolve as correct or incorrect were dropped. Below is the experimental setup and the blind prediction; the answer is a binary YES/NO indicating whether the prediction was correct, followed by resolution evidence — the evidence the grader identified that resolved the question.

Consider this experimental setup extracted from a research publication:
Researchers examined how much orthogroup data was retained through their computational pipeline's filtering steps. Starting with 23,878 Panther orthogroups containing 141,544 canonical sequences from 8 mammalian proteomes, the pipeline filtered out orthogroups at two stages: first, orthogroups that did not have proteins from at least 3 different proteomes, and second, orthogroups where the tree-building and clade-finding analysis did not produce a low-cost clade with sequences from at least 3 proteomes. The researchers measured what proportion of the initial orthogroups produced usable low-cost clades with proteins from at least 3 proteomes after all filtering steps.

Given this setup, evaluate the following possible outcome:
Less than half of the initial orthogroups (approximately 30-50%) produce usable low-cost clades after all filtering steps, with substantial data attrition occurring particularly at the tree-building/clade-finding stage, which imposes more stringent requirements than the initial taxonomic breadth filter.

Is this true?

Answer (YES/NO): NO